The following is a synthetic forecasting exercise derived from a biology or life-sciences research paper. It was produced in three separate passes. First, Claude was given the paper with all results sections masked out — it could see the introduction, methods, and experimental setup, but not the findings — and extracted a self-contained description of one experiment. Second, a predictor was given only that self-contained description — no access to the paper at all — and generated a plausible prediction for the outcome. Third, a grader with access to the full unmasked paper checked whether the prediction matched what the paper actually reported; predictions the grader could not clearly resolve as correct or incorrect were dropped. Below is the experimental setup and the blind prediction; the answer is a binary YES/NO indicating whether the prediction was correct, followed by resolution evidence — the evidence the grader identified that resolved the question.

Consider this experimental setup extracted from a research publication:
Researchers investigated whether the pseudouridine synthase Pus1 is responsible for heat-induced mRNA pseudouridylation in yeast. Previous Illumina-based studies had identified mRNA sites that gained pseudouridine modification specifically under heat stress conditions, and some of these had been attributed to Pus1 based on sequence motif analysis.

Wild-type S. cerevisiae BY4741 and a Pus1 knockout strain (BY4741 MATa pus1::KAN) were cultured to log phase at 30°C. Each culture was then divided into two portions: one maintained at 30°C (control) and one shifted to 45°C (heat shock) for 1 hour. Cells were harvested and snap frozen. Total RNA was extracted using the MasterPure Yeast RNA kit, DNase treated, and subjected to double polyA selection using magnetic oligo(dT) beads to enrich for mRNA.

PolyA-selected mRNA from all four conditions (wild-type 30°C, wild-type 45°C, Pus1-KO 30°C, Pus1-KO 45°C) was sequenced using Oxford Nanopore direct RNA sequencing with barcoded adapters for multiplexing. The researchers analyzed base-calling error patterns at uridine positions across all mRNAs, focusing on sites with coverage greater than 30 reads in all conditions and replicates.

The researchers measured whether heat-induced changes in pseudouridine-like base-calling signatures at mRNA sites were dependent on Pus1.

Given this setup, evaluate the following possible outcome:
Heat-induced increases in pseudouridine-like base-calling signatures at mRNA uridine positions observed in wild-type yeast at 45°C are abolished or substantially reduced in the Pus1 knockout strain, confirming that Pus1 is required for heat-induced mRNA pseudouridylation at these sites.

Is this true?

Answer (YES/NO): NO